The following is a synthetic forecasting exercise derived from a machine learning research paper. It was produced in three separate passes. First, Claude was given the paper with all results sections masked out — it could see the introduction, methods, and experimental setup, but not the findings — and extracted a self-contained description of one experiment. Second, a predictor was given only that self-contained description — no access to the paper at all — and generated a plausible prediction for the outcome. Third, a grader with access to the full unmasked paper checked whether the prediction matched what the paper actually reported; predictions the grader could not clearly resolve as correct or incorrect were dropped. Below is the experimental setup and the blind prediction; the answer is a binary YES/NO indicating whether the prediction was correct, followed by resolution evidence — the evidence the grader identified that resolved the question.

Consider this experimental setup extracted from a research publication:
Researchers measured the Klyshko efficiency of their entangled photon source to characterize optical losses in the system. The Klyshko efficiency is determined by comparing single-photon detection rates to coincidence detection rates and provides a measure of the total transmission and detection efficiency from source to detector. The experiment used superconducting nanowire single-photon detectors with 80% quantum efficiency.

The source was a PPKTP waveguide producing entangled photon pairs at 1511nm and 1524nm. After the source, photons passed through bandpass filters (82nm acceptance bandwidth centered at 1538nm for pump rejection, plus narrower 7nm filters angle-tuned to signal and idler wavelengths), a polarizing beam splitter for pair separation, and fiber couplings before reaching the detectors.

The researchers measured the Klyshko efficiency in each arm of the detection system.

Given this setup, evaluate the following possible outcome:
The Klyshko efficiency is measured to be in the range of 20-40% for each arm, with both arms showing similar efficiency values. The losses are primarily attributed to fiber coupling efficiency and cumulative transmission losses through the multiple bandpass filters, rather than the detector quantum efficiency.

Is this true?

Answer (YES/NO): YES